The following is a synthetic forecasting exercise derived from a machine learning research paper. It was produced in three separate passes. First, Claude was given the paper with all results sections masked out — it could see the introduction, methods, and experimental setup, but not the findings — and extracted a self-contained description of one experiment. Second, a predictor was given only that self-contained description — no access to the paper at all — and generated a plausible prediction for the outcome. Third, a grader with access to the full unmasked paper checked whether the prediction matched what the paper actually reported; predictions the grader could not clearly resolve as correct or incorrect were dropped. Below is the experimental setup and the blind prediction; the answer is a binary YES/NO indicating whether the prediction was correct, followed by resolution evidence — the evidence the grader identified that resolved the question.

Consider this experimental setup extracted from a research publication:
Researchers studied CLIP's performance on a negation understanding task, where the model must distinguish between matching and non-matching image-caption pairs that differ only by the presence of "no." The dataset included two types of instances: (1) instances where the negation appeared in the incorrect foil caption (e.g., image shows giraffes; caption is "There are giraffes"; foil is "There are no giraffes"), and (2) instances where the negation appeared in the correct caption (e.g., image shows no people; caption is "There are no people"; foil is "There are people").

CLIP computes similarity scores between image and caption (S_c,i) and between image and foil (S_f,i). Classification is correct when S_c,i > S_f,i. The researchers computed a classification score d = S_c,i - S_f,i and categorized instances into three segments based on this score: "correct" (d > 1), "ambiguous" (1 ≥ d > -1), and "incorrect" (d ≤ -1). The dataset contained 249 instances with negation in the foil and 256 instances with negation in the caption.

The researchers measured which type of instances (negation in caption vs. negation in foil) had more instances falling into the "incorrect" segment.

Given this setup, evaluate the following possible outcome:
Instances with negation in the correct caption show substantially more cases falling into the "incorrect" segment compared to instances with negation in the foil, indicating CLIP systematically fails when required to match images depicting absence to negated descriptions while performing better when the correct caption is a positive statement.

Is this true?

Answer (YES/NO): YES